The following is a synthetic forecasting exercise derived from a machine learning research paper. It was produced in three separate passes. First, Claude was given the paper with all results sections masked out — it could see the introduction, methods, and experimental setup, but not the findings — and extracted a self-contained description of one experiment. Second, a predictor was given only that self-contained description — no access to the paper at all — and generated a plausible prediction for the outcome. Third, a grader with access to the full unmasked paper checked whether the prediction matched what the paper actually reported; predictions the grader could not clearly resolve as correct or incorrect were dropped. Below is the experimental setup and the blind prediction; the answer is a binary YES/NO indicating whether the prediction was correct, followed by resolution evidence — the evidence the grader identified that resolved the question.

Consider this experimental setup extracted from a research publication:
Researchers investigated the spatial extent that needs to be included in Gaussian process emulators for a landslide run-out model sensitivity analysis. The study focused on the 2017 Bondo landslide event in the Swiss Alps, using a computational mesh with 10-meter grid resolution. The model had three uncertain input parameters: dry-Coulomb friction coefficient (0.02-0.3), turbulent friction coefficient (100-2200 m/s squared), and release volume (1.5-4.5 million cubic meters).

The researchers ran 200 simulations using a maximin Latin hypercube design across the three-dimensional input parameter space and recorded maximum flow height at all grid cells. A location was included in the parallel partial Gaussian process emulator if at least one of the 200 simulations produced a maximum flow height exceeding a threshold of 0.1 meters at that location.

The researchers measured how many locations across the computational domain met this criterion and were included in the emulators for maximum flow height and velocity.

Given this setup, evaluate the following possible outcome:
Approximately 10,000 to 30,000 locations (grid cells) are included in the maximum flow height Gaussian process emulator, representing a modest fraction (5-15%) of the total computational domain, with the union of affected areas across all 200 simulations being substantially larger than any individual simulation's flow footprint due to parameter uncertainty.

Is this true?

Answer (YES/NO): NO